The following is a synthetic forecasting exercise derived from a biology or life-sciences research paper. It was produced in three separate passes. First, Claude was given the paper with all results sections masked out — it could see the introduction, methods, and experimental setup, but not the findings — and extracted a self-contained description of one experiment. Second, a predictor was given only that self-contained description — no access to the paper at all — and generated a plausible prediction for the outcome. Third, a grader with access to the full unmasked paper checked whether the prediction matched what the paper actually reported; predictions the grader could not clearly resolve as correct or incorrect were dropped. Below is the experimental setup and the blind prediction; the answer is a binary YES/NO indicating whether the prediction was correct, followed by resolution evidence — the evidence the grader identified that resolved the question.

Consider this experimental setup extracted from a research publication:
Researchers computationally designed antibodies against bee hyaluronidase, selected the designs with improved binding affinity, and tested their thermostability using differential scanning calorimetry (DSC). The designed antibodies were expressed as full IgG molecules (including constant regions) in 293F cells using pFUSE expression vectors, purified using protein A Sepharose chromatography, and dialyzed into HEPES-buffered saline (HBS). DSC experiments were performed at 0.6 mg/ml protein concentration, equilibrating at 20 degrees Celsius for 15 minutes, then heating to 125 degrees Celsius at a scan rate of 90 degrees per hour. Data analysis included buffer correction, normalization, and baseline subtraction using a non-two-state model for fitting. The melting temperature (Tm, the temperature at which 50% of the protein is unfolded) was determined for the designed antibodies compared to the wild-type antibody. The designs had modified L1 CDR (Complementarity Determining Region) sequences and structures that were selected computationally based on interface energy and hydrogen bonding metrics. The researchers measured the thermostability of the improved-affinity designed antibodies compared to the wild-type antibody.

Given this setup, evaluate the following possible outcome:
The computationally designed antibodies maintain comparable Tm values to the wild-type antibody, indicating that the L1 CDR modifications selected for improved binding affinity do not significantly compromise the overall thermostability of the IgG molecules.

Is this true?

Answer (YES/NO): YES